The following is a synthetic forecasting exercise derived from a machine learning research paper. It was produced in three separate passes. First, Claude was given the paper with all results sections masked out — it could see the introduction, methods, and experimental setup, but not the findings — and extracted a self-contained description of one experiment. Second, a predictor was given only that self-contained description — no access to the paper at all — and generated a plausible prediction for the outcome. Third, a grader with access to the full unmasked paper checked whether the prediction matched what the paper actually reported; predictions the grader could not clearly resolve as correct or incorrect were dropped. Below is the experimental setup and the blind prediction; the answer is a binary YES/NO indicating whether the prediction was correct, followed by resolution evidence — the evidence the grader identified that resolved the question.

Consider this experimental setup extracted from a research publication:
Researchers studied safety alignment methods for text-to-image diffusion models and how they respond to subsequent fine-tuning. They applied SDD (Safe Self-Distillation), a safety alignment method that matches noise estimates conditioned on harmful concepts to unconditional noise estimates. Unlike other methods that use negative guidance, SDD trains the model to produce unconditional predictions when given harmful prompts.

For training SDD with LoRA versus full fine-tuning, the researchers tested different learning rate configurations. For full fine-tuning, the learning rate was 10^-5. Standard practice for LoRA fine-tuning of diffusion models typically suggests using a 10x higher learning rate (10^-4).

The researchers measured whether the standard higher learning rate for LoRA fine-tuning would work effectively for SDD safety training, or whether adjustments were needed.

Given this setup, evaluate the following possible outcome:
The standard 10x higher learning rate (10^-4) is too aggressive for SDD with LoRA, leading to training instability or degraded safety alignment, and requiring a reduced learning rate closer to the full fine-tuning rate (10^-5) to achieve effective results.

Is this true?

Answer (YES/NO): YES